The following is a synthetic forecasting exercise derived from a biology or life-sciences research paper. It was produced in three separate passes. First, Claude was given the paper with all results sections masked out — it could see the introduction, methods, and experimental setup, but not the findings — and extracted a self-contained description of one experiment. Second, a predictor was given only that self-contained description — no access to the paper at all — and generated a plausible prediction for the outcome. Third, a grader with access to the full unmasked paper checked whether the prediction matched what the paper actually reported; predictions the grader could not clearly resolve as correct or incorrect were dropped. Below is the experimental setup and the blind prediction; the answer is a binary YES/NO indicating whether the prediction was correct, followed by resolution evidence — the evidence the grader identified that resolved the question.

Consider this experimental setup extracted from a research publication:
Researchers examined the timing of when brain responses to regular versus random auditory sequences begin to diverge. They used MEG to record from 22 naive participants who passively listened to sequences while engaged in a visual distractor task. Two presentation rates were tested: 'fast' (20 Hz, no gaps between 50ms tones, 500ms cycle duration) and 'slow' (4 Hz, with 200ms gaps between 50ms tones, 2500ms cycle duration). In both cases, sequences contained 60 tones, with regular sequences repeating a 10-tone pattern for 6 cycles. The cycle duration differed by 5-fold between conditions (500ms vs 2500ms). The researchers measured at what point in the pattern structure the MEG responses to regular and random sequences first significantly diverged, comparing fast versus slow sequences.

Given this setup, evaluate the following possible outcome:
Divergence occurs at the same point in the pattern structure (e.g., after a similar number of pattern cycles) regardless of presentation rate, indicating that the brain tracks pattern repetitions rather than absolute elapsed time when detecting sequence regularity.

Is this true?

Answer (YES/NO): YES